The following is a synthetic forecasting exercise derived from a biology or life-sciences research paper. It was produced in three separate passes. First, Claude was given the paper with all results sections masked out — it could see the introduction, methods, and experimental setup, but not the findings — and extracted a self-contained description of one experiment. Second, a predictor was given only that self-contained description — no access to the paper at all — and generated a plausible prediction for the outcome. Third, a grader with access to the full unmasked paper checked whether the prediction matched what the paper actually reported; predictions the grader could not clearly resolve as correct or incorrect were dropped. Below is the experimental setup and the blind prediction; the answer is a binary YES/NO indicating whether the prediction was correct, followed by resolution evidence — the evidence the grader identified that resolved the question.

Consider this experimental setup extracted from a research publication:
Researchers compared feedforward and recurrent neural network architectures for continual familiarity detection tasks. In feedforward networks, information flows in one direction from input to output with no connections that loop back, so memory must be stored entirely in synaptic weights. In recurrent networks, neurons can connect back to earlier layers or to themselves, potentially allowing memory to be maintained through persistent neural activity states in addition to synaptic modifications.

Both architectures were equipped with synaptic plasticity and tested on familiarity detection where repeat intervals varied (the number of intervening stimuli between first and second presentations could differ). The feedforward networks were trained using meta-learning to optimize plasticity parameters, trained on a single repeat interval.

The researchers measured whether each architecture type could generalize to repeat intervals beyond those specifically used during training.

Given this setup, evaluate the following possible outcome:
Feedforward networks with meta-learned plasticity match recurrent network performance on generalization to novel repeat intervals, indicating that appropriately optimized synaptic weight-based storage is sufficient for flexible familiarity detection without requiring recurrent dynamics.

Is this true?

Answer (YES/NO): NO